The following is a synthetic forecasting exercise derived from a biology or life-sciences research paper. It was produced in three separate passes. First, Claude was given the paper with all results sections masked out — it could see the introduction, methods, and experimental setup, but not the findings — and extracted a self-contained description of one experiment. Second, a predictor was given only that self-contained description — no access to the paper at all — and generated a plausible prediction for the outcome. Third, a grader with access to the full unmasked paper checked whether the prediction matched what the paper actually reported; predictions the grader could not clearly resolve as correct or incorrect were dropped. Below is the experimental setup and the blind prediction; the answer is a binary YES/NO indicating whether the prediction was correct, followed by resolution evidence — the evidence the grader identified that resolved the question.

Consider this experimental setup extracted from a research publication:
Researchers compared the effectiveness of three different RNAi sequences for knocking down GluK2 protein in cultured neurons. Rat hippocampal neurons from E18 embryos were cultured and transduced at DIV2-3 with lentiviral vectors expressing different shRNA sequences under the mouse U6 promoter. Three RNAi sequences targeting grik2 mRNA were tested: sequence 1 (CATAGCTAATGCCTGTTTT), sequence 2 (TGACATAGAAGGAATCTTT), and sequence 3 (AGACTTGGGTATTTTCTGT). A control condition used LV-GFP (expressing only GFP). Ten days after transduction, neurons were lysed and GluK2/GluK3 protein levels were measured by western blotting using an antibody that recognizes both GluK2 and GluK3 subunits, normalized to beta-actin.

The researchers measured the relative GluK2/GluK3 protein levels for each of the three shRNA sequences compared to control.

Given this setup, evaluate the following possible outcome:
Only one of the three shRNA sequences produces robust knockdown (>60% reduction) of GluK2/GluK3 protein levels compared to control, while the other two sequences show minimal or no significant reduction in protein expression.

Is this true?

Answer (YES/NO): NO